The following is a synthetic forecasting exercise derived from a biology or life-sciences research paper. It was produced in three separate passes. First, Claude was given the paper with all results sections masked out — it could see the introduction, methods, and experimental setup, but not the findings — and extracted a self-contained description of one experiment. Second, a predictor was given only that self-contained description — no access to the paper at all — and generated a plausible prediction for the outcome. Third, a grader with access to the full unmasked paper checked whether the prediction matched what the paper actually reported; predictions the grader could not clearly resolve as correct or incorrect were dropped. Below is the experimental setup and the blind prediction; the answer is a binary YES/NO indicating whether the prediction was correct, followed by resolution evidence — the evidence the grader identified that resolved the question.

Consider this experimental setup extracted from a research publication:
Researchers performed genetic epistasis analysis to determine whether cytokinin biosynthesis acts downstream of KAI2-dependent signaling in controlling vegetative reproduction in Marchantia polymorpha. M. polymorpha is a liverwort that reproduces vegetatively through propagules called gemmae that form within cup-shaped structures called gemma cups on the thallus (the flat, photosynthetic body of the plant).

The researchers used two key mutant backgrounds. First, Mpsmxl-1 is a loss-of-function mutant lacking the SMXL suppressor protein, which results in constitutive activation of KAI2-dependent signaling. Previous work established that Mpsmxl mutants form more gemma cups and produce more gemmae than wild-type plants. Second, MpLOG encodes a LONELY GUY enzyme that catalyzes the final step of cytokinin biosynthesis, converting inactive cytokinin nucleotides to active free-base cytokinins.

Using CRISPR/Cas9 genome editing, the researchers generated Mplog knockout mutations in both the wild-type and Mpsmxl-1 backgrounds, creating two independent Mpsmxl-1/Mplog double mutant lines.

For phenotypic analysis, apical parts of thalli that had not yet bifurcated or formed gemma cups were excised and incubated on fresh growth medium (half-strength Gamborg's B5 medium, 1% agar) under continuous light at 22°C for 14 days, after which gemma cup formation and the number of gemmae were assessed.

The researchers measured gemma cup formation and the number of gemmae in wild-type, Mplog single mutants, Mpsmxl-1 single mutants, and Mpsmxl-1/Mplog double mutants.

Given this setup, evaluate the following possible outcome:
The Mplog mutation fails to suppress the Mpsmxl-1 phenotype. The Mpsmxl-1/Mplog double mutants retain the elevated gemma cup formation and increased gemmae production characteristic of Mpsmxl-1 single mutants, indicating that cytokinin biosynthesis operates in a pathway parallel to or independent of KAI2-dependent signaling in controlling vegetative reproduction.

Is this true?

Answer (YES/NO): NO